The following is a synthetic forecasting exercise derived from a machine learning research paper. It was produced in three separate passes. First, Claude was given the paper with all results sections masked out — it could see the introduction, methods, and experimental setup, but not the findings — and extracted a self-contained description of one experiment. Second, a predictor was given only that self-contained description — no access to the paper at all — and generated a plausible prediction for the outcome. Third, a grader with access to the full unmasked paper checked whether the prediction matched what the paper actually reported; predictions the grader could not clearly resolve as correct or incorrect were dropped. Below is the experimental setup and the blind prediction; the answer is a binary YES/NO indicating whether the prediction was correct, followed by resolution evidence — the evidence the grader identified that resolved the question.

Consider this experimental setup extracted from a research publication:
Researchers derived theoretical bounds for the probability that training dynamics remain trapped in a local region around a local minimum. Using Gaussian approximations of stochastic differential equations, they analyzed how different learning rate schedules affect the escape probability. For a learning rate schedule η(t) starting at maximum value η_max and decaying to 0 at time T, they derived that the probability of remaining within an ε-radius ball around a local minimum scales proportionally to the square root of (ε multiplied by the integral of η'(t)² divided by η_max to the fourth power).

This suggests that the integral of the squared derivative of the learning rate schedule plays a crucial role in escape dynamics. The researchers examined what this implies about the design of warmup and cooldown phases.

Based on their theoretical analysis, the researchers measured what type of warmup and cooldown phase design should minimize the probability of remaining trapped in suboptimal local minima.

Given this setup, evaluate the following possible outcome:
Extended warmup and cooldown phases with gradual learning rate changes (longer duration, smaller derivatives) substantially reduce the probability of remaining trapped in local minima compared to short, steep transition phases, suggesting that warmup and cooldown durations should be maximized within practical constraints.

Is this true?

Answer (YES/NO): NO